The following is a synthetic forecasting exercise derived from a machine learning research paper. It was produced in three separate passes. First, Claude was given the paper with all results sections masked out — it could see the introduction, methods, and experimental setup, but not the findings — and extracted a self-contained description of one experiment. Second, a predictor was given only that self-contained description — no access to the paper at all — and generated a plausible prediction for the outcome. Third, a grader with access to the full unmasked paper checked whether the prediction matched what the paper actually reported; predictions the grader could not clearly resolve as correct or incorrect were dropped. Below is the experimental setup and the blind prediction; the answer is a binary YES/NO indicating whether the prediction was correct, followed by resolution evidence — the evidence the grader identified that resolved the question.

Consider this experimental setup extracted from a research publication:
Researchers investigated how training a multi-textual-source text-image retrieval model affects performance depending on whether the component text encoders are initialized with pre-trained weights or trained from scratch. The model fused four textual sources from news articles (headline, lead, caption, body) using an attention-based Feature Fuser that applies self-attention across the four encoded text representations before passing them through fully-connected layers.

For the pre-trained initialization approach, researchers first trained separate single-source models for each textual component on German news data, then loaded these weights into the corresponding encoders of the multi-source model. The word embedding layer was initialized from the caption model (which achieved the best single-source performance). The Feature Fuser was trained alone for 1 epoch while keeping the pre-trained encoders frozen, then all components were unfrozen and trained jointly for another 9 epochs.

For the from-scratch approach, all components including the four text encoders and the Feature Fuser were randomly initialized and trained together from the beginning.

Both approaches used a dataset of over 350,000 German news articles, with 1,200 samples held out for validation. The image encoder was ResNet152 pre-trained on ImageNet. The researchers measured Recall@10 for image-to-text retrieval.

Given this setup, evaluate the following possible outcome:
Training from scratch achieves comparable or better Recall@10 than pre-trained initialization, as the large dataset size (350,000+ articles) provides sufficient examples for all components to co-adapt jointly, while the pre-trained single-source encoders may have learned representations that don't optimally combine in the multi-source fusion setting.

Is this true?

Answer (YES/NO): NO